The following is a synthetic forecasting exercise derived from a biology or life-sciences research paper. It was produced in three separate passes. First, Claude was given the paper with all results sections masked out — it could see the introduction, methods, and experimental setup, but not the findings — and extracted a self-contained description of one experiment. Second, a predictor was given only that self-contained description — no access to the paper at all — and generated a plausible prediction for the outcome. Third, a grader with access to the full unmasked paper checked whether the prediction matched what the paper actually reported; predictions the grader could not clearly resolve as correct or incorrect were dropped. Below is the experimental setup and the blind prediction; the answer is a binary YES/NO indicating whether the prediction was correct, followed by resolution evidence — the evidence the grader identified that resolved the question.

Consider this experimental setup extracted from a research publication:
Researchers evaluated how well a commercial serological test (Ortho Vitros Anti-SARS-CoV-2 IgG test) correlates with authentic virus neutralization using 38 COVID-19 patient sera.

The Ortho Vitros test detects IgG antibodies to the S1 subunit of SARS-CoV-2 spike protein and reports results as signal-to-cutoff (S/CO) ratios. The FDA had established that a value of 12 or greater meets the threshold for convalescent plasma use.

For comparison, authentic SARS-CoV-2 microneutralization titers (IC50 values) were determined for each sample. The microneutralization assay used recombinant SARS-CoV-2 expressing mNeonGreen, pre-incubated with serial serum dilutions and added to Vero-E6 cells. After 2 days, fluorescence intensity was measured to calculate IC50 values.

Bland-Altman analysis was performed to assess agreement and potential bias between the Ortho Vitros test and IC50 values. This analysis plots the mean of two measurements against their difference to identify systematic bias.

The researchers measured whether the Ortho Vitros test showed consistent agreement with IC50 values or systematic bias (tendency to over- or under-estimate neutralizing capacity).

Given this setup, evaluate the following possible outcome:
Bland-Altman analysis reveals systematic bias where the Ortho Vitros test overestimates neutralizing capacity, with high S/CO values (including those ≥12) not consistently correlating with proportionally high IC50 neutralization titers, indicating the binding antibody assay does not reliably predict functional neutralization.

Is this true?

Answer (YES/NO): NO